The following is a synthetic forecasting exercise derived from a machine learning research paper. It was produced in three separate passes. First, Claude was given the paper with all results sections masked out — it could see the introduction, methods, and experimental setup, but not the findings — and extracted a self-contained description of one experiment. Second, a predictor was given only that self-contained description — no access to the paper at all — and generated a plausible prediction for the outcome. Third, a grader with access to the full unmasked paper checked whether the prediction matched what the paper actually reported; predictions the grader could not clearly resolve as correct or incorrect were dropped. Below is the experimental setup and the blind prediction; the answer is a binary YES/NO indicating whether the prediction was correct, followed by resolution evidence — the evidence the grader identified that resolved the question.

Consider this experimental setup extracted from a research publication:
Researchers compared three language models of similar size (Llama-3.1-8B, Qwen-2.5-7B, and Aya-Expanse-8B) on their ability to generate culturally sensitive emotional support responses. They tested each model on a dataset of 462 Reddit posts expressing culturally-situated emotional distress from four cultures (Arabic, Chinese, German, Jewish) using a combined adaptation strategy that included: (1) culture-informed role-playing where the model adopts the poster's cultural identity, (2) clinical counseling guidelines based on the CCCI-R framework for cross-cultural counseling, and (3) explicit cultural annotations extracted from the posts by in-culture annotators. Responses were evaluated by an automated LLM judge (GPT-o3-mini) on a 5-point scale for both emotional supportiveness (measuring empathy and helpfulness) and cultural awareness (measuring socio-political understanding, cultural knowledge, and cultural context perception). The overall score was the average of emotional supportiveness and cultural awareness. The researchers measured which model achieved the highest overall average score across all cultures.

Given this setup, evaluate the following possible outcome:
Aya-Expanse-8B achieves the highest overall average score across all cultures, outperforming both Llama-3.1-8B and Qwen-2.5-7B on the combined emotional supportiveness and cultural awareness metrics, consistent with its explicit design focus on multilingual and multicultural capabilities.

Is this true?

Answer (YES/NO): YES